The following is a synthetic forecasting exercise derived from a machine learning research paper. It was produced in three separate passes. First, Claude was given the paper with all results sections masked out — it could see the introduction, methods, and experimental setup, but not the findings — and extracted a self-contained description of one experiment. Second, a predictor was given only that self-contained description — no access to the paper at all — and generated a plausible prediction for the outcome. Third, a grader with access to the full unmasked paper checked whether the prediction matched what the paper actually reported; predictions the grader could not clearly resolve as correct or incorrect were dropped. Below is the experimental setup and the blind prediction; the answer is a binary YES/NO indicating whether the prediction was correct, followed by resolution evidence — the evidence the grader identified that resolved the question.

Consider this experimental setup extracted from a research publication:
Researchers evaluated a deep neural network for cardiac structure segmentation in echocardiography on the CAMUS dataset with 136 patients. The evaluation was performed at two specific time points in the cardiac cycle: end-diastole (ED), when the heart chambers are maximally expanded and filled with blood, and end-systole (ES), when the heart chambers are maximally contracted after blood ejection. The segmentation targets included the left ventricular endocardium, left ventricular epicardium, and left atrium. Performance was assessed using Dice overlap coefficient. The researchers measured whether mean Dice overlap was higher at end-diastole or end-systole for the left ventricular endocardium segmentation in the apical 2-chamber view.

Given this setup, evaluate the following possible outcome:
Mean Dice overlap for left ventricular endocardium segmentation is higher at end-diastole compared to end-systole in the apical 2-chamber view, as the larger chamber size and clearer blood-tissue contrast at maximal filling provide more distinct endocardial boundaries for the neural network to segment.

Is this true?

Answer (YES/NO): YES